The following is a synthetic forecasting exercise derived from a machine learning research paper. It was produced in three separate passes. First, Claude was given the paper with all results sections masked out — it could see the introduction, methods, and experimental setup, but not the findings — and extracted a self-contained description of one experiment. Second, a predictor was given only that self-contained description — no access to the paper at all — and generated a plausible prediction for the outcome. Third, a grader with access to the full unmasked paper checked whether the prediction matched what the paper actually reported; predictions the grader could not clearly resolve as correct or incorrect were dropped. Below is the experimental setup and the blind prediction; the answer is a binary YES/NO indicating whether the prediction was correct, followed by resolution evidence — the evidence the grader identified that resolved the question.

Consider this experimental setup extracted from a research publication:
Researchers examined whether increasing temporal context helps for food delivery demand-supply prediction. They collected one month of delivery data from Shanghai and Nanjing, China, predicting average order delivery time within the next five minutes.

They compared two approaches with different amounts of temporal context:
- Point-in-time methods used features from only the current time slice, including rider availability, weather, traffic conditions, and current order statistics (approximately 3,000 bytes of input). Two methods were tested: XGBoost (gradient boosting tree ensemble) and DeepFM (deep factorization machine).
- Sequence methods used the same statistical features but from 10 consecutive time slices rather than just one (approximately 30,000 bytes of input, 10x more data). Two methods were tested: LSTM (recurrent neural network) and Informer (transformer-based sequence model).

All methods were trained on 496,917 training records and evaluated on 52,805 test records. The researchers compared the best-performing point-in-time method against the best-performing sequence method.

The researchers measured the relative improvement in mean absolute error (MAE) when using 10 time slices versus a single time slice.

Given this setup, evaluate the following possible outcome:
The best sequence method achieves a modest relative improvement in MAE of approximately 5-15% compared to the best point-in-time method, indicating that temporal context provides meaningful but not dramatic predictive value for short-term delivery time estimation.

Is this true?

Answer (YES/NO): YES